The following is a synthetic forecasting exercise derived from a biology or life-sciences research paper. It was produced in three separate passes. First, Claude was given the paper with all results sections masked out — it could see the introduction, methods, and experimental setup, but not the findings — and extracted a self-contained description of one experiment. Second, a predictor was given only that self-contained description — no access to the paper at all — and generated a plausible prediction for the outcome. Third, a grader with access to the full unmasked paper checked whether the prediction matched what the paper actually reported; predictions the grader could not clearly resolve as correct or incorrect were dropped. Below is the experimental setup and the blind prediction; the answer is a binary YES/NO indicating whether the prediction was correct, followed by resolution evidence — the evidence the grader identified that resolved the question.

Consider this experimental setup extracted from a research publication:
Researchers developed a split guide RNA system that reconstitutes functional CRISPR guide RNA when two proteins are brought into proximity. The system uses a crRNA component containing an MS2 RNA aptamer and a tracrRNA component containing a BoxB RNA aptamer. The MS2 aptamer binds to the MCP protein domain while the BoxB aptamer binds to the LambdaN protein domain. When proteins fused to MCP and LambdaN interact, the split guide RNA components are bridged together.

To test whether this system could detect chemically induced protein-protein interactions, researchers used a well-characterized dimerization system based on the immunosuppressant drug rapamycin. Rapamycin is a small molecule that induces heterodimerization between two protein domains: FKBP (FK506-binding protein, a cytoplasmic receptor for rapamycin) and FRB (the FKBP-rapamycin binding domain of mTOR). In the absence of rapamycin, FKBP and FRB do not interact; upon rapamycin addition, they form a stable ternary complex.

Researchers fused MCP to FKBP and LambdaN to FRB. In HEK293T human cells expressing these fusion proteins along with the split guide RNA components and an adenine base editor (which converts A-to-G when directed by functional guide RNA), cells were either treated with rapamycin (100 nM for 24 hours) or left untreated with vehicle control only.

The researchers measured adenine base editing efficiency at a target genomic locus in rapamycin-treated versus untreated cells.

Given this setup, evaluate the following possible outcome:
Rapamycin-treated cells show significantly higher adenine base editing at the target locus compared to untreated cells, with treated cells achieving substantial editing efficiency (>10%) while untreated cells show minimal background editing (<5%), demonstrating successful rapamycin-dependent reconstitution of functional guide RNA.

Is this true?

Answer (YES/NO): NO